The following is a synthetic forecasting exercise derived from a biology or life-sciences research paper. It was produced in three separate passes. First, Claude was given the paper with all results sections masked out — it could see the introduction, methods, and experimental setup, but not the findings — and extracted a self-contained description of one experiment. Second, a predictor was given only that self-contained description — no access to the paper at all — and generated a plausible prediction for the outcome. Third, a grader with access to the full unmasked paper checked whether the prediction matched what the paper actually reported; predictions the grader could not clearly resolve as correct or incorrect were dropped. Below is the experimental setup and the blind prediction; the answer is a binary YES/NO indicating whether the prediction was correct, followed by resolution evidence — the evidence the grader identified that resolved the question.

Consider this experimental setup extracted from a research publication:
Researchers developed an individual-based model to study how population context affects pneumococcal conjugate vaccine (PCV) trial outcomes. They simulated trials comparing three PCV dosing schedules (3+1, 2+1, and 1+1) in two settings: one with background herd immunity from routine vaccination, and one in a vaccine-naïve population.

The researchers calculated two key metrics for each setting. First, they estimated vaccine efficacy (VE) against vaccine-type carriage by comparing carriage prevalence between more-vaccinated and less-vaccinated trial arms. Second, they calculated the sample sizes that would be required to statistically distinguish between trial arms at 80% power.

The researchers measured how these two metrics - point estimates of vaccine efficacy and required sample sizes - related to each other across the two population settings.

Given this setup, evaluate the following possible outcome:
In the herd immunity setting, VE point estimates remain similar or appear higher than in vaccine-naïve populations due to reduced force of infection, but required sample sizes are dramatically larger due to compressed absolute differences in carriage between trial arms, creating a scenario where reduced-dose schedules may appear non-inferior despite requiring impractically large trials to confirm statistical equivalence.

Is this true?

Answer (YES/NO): YES